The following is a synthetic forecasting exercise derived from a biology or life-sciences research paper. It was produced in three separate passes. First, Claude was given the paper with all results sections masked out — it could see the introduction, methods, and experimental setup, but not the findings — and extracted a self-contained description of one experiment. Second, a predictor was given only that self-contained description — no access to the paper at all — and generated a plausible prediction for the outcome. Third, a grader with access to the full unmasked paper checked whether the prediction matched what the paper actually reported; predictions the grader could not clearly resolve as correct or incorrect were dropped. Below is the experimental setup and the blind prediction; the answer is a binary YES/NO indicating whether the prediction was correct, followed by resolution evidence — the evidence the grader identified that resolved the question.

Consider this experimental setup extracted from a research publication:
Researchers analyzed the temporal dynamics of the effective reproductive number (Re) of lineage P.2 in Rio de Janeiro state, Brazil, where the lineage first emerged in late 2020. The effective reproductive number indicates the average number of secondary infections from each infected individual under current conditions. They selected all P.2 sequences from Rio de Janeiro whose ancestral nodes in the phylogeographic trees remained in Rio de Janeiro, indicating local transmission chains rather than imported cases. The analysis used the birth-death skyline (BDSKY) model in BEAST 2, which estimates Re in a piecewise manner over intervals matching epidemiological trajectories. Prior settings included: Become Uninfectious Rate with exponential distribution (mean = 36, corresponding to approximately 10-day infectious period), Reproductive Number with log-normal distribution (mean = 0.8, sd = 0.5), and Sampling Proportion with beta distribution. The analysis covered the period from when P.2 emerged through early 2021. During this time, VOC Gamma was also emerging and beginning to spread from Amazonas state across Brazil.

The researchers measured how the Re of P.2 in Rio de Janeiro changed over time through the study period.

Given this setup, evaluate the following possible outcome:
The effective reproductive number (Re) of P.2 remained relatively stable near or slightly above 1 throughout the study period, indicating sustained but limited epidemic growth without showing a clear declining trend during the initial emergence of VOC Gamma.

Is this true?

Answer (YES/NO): NO